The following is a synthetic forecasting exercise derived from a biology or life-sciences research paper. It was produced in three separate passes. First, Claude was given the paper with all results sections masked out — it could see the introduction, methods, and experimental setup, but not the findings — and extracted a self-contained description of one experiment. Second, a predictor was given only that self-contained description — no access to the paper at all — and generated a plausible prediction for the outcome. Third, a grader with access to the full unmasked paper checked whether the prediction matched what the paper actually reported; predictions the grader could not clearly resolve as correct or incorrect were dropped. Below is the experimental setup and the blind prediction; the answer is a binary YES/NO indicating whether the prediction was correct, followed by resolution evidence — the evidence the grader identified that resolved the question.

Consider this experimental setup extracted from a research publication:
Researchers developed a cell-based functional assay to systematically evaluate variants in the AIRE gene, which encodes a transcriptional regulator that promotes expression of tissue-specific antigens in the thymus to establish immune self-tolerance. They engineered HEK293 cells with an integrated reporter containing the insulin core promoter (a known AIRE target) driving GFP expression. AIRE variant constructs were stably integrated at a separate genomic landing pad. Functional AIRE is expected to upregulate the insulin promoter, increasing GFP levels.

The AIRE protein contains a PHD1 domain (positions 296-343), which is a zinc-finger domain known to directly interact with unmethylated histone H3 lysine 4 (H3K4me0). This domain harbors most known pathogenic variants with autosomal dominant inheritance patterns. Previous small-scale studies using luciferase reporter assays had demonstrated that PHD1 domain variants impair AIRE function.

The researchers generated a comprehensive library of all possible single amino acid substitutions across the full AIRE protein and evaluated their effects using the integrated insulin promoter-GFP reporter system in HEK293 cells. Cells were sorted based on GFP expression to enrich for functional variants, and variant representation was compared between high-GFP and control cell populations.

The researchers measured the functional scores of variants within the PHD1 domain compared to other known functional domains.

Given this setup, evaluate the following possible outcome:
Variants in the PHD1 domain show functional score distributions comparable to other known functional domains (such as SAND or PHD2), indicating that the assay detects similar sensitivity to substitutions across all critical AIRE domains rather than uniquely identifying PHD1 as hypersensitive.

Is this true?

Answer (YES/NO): NO